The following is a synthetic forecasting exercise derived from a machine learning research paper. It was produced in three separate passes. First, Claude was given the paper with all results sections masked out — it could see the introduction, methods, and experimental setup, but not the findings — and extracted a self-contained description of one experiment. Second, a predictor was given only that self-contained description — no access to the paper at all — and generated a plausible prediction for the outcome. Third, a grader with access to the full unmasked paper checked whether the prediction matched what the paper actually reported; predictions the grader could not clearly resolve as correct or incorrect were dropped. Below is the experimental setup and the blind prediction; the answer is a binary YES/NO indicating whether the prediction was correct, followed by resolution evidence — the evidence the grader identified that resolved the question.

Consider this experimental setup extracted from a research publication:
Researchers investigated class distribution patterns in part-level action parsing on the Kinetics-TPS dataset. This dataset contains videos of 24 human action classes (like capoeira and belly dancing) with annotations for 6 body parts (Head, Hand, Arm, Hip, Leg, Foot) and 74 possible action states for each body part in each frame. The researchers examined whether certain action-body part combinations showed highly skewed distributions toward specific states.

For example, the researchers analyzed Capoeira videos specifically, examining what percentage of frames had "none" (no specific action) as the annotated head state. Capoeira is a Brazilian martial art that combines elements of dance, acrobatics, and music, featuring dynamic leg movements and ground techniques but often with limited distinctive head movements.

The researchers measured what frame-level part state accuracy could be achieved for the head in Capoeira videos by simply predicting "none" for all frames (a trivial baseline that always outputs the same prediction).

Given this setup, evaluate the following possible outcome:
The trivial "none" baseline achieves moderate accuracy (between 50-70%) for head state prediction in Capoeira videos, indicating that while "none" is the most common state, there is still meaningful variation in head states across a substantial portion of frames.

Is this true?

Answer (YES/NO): NO